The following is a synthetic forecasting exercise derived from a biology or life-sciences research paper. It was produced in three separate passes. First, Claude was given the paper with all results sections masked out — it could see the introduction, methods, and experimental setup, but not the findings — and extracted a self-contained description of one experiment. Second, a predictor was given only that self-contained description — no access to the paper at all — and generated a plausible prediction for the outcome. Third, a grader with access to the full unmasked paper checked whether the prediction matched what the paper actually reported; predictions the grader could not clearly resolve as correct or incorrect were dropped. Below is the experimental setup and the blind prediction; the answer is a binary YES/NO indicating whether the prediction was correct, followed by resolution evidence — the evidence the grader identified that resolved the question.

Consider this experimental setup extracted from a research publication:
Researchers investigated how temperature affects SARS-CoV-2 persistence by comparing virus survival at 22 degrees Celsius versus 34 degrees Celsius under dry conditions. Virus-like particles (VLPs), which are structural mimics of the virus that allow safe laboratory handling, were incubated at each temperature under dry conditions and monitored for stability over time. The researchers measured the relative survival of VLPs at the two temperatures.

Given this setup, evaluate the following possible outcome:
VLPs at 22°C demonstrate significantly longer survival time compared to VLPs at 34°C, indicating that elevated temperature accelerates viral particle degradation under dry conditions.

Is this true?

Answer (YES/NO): YES